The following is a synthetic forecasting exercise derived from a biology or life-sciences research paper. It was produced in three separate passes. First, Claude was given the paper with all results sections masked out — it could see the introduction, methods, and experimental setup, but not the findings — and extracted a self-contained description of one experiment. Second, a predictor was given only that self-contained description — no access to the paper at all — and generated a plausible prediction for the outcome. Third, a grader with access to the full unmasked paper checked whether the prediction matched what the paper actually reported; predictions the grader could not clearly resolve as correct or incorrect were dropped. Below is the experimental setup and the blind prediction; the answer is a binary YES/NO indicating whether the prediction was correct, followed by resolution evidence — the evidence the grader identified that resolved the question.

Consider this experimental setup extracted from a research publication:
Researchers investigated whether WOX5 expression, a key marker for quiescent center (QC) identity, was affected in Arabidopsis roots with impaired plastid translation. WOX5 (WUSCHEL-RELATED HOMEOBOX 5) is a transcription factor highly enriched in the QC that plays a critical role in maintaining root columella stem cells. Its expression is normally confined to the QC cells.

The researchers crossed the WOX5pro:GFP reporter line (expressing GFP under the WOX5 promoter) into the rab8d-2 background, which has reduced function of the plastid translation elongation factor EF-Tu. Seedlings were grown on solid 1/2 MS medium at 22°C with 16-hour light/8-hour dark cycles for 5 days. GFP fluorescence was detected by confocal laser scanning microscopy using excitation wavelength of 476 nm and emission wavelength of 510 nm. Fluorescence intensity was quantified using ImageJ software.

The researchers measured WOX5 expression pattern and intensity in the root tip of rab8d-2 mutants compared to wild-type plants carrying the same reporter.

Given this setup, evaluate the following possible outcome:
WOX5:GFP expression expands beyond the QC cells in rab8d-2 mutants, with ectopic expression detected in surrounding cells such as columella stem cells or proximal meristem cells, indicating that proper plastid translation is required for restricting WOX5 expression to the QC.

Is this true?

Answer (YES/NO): YES